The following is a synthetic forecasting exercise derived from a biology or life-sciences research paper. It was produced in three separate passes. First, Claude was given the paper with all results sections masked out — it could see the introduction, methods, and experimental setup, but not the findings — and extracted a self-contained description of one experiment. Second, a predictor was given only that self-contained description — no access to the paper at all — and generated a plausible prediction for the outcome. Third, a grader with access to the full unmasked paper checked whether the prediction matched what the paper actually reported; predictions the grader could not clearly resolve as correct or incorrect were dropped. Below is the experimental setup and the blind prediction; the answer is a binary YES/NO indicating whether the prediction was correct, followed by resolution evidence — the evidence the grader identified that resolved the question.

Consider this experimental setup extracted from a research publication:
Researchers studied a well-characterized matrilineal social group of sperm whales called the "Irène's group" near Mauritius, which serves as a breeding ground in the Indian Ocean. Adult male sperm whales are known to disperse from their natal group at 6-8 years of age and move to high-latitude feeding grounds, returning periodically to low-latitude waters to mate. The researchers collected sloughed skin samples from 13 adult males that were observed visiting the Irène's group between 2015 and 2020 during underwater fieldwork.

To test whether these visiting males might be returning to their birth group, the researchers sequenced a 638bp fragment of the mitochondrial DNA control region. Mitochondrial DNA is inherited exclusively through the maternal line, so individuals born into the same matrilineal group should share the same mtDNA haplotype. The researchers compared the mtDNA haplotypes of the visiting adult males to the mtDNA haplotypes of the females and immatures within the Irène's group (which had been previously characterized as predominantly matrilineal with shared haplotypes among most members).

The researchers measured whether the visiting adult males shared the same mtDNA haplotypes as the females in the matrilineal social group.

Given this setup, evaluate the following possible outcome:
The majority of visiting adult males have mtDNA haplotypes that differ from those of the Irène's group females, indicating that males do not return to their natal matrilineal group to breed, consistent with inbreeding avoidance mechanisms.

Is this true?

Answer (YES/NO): YES